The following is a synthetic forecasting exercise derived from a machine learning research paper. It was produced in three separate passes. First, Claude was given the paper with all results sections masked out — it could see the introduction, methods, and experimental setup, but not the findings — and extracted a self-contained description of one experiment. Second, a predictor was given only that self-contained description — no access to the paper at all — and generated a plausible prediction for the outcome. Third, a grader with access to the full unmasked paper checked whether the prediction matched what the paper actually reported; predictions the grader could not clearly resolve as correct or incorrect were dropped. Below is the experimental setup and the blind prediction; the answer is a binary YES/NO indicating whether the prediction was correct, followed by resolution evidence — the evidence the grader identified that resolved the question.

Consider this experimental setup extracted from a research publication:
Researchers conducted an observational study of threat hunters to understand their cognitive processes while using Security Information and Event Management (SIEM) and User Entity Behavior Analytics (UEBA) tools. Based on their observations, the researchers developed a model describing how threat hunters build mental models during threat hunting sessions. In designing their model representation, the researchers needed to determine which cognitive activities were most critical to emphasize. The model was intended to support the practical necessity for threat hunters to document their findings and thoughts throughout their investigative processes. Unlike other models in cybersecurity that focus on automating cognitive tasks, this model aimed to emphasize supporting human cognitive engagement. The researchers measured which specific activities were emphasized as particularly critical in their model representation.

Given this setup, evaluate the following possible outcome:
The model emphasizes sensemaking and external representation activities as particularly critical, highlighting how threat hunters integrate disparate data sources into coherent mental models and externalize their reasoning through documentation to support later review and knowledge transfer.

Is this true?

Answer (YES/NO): NO